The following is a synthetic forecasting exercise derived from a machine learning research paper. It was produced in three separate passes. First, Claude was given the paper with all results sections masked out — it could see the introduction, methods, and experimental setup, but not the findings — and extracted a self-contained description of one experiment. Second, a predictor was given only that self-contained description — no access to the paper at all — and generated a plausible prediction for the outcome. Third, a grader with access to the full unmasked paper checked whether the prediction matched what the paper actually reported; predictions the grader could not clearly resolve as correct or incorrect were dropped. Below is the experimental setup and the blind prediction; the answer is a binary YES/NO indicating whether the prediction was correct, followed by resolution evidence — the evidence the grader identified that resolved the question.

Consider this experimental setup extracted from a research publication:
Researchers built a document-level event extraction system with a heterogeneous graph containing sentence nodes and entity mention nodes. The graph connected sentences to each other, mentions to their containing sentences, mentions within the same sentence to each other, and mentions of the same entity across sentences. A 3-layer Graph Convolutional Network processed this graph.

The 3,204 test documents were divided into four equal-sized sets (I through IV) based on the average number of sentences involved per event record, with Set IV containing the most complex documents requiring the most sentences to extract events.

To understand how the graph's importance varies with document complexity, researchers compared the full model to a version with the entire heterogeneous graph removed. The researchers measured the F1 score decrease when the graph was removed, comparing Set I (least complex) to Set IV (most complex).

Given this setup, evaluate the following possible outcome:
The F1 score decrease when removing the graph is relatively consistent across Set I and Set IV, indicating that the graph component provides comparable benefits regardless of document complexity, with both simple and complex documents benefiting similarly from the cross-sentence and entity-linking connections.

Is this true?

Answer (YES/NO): NO